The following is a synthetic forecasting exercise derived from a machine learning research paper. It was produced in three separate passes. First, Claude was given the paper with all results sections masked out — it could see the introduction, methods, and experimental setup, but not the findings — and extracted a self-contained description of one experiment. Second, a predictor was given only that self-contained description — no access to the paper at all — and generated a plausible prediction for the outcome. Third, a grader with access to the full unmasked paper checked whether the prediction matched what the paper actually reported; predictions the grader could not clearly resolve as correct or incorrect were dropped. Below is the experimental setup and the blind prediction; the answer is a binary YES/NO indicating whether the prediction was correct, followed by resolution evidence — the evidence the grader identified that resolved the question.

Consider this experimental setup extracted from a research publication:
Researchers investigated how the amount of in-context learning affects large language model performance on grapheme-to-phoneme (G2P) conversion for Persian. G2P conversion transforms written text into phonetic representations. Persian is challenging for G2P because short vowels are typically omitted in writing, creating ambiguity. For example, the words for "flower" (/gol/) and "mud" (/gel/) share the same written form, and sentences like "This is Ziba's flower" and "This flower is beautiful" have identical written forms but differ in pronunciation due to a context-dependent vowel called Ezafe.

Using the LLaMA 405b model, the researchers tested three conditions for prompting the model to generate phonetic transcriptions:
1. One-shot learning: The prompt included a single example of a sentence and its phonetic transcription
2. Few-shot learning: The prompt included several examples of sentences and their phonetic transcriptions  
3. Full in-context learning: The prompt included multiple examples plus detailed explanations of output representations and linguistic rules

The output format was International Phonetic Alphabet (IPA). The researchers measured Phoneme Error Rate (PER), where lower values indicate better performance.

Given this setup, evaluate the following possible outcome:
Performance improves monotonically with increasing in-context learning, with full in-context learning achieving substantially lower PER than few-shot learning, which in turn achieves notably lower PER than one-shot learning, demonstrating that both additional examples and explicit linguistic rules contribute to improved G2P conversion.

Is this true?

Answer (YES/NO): NO